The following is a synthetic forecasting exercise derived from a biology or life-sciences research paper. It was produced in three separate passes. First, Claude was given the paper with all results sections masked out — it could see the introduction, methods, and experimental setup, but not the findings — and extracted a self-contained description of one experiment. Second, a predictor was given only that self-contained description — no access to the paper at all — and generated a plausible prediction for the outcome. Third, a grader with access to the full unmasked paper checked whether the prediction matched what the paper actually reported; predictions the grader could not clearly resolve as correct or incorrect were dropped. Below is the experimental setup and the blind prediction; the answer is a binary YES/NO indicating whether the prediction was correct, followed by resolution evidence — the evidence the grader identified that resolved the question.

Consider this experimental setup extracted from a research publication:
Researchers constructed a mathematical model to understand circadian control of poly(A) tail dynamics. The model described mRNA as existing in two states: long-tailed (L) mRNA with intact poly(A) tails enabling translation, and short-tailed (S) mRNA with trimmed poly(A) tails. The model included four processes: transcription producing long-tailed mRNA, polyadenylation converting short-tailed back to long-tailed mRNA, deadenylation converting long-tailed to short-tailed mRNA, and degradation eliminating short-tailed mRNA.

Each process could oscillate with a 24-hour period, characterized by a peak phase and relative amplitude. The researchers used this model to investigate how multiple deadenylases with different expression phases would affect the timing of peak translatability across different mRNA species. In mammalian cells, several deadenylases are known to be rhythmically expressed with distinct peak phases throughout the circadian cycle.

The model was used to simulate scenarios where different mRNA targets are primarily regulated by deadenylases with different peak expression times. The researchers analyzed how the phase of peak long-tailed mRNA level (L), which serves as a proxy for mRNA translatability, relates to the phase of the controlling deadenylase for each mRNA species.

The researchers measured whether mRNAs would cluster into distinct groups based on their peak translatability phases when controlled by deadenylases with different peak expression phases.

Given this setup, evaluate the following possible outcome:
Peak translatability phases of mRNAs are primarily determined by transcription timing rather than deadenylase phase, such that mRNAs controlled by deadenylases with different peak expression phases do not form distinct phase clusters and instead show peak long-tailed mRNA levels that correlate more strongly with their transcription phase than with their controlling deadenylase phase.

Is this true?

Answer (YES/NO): NO